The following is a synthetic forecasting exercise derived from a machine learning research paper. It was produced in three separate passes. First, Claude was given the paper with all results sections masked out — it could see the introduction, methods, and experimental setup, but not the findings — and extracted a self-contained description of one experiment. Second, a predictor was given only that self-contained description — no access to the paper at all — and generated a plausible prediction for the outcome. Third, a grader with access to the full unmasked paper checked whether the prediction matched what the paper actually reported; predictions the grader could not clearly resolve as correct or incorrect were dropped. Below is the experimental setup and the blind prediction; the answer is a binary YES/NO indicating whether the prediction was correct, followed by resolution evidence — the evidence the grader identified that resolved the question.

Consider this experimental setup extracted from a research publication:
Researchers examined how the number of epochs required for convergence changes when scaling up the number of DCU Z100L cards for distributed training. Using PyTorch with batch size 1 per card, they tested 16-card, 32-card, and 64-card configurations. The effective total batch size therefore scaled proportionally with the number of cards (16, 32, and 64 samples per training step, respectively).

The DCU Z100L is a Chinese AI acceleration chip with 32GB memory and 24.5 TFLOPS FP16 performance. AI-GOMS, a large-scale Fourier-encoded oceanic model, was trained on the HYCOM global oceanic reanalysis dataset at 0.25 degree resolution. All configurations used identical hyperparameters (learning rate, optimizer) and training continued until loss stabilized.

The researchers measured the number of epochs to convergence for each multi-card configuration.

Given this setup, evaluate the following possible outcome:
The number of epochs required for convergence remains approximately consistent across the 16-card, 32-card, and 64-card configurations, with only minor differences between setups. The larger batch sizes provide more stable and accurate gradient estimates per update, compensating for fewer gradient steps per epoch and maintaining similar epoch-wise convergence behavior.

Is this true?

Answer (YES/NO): NO